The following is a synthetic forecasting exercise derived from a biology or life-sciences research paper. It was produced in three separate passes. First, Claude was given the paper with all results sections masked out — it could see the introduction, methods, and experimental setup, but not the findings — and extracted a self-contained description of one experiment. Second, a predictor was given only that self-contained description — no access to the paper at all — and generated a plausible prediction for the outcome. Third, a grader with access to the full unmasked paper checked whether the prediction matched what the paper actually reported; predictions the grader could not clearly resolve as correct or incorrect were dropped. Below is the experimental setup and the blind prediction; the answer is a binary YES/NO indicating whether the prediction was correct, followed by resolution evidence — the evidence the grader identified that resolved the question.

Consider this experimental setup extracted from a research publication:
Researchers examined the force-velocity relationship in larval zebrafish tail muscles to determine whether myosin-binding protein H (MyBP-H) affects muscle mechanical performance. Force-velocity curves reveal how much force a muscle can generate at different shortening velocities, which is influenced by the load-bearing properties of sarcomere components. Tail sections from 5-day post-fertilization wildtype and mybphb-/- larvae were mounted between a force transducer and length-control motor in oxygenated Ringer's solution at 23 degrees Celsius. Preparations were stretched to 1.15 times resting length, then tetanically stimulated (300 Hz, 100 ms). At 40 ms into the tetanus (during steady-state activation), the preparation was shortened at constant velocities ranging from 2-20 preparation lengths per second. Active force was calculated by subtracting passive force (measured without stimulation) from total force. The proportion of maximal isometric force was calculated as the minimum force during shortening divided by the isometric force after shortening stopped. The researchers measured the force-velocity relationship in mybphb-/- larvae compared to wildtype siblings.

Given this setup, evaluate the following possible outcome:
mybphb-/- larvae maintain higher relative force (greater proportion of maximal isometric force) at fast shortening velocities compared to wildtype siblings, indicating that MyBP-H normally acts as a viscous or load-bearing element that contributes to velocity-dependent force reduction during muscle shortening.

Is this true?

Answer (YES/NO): NO